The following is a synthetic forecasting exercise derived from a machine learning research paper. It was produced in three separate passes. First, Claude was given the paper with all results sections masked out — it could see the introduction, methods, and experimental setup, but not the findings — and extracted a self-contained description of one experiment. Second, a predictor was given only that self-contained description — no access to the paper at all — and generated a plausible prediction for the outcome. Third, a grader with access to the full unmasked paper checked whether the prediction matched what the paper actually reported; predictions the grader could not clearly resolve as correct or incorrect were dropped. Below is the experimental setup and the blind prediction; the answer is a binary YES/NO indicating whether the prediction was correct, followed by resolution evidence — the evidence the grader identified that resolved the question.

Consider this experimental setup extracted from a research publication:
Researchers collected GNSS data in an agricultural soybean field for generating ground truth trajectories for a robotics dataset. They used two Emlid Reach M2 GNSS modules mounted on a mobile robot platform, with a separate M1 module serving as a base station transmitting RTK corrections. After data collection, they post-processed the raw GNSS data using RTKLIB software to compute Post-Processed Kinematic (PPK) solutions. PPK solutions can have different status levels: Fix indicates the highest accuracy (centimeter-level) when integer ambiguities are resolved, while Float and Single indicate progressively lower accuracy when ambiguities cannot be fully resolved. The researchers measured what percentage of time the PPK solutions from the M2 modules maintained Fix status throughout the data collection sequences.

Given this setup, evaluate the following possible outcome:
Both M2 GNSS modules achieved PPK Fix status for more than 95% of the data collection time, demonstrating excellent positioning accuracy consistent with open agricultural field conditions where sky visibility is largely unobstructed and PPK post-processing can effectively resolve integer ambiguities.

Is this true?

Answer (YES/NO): YES